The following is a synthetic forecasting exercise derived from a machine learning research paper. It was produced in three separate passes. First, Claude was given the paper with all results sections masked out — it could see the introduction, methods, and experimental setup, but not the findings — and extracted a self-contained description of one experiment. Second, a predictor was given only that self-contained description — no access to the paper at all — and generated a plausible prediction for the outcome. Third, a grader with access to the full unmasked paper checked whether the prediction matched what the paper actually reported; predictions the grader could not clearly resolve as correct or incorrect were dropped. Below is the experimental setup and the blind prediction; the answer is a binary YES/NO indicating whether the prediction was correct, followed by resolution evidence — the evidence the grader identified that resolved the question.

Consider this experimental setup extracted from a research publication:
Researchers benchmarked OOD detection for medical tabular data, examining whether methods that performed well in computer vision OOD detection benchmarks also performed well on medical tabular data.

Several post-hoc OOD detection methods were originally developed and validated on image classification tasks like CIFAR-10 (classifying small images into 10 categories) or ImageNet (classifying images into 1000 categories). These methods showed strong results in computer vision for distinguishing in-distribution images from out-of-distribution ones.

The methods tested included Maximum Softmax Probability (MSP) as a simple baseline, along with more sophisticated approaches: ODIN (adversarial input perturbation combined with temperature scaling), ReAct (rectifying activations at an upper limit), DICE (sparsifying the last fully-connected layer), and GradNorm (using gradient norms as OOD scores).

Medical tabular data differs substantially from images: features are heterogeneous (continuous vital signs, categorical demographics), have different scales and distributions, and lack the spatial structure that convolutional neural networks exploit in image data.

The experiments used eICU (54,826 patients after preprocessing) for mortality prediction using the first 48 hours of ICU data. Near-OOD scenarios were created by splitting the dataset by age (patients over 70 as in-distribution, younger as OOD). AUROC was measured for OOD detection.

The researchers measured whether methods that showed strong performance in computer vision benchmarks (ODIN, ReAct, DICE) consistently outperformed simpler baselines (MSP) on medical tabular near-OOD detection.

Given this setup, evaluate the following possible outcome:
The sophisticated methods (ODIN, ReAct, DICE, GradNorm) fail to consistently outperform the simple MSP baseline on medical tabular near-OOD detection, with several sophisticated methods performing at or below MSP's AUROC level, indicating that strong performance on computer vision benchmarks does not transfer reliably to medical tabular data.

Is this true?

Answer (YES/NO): YES